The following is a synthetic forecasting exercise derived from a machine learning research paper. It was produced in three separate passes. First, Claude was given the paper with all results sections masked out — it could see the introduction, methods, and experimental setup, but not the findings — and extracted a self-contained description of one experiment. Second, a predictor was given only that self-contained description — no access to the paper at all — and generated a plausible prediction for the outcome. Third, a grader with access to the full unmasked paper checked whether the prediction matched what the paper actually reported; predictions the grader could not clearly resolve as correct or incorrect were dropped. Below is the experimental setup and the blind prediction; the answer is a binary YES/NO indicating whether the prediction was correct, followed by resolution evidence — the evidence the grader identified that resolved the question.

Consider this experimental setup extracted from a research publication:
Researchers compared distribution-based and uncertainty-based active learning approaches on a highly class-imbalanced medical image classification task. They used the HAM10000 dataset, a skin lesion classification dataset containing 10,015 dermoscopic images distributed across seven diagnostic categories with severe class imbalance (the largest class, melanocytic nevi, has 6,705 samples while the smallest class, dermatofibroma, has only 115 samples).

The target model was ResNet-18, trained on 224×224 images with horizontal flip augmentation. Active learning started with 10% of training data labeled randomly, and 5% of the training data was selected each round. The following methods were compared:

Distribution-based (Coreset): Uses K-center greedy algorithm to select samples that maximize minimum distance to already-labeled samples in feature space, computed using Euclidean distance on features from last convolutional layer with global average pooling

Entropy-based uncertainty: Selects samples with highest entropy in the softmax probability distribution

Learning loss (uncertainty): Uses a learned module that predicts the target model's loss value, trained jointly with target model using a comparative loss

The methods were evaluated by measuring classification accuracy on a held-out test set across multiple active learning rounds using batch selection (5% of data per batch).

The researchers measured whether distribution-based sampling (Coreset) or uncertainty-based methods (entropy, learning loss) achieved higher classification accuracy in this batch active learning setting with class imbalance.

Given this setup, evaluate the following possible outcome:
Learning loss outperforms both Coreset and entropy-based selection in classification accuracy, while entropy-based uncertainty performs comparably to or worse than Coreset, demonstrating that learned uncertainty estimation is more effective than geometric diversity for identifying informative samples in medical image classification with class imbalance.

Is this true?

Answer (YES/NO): NO